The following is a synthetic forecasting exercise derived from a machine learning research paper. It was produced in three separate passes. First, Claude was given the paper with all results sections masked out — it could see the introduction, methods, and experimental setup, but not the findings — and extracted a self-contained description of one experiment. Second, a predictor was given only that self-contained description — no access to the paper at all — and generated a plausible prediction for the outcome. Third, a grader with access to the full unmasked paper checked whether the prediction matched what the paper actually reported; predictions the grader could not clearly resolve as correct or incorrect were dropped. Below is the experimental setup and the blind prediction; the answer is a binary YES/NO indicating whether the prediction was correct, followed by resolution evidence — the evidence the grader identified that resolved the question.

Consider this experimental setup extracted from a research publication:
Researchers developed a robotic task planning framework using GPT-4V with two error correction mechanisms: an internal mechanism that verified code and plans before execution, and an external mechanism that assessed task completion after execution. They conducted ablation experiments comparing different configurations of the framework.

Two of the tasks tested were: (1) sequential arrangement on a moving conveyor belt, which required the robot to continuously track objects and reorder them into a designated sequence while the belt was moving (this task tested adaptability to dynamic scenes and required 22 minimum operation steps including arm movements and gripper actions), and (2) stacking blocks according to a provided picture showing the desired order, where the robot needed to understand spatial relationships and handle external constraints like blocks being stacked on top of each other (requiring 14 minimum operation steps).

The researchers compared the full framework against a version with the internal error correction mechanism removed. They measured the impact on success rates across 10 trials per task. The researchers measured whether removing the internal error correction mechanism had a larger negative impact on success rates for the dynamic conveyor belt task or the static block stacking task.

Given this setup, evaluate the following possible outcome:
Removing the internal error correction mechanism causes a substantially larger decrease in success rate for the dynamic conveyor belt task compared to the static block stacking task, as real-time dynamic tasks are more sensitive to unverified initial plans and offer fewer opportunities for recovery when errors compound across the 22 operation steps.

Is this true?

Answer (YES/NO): YES